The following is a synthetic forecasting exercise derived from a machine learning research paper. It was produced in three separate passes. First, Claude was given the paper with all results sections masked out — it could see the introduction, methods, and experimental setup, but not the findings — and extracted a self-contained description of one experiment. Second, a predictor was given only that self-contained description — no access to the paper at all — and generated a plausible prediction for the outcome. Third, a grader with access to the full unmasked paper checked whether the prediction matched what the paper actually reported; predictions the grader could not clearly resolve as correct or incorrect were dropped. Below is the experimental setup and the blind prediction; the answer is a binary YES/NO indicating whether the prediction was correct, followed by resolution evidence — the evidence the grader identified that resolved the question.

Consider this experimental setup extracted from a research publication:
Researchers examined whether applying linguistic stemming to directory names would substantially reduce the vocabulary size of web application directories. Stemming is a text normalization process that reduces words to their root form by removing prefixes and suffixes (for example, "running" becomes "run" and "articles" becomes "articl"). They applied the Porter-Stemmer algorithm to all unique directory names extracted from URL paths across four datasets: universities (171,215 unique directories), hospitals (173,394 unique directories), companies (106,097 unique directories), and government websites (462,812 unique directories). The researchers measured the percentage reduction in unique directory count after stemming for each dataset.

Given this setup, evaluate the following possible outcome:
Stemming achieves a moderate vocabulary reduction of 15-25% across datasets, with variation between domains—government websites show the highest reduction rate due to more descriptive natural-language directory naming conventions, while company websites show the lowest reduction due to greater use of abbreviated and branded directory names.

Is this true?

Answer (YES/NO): NO